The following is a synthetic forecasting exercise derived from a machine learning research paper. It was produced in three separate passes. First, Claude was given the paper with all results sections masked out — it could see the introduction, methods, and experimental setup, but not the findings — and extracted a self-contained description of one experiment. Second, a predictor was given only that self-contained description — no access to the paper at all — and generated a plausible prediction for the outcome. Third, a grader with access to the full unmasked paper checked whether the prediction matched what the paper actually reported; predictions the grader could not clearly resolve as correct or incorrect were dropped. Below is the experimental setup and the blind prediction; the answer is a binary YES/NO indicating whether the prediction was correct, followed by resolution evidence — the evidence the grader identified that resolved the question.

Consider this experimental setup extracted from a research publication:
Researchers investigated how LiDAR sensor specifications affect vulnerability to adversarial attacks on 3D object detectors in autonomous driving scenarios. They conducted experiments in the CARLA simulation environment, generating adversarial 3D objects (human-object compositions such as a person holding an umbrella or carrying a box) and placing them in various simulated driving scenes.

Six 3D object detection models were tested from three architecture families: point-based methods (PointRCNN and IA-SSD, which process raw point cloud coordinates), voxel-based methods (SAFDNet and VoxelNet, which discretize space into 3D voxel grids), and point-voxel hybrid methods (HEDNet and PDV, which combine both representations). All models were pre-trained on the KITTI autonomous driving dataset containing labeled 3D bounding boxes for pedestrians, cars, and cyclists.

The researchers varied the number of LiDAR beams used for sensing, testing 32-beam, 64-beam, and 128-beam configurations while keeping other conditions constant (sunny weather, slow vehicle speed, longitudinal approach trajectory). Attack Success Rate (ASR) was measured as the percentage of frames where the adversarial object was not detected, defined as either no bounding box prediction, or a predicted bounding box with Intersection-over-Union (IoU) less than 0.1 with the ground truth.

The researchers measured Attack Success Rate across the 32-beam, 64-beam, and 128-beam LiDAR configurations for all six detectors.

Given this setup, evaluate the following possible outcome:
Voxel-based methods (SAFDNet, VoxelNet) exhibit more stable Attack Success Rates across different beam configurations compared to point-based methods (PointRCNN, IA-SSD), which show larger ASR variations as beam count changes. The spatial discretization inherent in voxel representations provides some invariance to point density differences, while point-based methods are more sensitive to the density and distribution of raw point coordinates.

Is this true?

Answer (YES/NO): YES